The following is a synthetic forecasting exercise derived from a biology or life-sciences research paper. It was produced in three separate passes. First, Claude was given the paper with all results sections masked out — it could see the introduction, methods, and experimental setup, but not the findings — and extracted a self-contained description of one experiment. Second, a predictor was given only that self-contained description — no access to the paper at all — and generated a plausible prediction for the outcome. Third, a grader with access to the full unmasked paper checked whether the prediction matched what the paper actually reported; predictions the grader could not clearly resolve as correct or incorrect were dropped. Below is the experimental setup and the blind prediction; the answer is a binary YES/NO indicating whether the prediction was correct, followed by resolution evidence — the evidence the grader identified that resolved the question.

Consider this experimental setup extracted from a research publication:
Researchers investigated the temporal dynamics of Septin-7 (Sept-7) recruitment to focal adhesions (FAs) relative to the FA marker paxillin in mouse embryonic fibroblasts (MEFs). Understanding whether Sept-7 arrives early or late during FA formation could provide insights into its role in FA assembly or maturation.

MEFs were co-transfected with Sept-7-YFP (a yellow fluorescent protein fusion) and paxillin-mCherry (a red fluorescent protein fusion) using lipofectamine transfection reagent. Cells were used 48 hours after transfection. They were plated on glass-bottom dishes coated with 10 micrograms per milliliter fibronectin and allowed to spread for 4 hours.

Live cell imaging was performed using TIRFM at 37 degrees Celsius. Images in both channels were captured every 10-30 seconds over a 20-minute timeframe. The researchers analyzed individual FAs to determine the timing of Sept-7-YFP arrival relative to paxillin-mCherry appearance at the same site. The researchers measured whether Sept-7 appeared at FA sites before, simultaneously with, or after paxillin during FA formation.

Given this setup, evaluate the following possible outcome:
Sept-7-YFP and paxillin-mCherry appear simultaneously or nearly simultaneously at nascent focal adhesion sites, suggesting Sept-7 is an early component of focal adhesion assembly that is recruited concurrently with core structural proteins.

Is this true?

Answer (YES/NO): YES